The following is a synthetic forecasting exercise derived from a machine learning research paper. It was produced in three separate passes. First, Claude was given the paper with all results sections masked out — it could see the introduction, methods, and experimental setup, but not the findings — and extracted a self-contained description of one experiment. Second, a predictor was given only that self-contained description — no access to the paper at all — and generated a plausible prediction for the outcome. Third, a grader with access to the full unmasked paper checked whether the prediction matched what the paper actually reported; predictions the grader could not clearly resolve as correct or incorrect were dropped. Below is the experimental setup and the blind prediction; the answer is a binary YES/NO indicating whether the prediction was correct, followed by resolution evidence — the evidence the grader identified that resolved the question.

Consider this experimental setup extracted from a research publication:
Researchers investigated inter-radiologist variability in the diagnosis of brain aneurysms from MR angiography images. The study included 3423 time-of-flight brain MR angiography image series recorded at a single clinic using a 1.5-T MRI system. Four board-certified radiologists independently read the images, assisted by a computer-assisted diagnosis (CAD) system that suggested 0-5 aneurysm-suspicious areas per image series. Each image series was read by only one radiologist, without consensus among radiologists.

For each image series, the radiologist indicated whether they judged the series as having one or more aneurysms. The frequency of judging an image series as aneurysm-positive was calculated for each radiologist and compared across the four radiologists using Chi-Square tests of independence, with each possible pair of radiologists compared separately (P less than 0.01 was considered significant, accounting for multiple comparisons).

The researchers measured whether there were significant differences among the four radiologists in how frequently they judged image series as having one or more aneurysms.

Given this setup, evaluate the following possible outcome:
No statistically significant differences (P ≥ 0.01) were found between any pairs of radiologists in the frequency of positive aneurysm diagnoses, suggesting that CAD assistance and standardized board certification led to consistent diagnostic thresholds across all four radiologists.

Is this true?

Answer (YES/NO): NO